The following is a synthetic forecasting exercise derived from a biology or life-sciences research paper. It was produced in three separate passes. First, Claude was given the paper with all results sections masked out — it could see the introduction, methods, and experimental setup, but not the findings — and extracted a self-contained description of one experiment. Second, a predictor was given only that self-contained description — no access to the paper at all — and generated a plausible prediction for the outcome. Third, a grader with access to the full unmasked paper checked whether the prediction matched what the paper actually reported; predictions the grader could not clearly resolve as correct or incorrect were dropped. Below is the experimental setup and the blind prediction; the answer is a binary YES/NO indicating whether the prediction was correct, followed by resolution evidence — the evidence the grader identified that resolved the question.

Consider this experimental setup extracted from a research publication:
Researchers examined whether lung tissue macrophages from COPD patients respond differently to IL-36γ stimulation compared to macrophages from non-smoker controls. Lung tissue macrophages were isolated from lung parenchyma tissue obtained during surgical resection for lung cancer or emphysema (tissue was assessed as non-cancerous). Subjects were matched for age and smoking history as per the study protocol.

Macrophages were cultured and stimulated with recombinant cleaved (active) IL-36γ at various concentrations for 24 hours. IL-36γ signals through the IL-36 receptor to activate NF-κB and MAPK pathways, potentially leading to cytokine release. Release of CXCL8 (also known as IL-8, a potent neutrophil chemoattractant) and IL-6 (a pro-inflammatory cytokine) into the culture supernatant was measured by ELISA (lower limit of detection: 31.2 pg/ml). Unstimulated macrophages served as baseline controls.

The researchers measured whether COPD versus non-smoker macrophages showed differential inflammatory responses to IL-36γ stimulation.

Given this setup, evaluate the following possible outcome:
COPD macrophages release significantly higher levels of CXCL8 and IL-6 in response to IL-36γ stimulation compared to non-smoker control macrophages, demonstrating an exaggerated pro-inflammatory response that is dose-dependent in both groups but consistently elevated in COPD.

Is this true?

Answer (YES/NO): NO